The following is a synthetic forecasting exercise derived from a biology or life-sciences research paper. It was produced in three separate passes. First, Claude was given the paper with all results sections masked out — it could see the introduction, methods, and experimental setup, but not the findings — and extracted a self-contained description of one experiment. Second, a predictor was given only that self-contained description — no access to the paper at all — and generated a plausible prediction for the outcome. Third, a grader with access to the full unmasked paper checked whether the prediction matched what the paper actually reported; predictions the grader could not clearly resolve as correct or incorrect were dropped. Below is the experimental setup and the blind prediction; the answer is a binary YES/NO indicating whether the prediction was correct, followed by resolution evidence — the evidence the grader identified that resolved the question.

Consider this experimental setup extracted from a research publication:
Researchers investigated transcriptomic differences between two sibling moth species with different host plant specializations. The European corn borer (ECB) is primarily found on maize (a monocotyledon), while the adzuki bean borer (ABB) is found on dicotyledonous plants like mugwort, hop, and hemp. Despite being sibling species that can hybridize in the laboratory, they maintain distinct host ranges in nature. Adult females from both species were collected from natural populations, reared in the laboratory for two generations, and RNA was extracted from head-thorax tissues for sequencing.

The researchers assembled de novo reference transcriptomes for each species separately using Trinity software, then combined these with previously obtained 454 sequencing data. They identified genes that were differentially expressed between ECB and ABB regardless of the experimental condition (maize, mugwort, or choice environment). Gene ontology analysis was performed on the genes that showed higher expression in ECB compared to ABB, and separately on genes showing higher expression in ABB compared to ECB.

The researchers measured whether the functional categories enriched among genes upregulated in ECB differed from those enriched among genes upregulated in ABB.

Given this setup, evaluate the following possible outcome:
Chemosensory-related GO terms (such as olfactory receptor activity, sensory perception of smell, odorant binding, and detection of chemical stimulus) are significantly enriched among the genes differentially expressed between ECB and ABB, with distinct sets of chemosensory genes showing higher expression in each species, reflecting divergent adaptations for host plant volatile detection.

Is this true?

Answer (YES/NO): NO